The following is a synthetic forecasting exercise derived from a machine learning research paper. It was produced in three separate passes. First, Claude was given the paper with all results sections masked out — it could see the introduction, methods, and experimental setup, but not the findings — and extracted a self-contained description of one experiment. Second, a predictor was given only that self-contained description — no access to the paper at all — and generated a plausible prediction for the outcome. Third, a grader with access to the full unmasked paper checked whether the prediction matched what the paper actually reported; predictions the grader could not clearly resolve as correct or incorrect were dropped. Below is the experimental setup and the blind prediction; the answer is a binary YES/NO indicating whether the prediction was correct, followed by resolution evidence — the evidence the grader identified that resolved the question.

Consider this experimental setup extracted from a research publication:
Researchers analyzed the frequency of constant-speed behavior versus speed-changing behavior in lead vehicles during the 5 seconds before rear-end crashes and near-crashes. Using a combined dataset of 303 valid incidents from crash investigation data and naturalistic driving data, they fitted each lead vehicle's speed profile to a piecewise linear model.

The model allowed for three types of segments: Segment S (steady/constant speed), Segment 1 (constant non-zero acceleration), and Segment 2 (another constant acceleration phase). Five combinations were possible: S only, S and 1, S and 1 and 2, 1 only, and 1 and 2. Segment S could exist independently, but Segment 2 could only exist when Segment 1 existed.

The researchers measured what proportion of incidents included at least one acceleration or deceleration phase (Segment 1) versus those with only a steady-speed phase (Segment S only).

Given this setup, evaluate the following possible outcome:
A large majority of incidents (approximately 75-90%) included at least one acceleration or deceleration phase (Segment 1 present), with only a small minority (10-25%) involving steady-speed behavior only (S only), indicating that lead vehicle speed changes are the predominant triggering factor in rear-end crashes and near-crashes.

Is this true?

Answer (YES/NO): NO